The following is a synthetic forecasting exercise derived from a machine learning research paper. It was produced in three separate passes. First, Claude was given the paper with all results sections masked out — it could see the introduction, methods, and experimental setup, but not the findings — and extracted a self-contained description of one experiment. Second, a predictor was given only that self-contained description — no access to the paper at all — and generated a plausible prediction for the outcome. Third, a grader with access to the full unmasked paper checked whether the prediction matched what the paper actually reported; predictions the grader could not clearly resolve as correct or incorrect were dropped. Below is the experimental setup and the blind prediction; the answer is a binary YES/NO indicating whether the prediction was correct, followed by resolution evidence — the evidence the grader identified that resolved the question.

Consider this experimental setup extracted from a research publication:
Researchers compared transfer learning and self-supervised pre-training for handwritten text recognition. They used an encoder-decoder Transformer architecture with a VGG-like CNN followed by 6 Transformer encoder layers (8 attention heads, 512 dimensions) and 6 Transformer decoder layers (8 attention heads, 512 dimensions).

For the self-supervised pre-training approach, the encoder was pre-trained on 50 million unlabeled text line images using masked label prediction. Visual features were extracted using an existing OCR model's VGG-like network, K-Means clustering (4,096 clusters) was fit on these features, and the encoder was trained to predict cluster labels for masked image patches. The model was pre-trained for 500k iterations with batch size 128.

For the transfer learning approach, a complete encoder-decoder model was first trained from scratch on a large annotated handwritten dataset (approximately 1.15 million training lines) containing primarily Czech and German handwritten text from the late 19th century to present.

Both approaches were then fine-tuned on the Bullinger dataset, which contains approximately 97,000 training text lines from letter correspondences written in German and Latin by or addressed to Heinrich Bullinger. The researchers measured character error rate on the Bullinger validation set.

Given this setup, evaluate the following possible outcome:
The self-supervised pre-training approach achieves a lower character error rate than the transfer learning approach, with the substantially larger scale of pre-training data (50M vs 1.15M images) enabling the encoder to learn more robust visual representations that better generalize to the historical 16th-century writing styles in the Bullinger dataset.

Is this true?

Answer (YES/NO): NO